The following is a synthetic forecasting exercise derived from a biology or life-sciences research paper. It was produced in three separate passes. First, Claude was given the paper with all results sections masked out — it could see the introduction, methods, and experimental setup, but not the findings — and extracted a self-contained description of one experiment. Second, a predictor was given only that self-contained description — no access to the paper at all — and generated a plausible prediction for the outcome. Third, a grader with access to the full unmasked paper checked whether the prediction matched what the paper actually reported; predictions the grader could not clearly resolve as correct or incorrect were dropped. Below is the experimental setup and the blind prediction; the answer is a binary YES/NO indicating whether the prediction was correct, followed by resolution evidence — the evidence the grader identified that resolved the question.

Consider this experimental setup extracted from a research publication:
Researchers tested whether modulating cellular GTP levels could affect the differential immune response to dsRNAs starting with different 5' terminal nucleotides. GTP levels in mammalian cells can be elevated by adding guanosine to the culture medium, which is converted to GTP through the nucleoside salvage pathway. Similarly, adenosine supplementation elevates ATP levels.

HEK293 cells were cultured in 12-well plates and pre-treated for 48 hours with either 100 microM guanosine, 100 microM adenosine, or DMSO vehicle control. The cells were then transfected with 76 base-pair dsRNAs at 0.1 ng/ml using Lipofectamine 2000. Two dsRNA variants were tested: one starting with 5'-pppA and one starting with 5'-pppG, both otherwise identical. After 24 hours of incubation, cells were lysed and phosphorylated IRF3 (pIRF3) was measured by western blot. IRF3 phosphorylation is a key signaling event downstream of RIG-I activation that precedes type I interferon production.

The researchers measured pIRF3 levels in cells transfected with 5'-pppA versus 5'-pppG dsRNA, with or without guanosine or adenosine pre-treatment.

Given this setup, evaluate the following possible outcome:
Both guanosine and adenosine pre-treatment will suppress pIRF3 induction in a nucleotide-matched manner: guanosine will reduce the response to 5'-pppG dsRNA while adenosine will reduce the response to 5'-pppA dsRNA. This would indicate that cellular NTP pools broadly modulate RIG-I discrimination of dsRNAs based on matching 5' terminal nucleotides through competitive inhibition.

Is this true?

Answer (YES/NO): NO